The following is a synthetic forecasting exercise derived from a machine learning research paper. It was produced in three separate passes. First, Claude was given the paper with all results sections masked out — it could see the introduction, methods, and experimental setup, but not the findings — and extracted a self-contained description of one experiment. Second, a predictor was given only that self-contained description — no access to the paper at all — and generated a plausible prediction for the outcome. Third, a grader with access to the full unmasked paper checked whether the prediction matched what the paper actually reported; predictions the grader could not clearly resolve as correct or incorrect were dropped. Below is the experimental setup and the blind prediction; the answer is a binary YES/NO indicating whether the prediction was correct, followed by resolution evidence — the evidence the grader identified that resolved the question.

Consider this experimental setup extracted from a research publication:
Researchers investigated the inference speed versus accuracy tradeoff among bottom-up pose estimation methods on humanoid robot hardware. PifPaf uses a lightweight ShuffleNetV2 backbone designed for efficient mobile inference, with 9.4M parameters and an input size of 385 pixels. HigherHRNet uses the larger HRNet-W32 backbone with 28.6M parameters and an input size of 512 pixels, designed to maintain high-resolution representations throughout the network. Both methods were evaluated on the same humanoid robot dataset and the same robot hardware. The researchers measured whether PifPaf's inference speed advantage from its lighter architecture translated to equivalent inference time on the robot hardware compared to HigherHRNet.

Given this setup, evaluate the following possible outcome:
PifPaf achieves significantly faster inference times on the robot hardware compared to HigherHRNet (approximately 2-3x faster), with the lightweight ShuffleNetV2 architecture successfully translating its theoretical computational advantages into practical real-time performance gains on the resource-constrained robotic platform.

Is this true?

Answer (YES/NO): NO